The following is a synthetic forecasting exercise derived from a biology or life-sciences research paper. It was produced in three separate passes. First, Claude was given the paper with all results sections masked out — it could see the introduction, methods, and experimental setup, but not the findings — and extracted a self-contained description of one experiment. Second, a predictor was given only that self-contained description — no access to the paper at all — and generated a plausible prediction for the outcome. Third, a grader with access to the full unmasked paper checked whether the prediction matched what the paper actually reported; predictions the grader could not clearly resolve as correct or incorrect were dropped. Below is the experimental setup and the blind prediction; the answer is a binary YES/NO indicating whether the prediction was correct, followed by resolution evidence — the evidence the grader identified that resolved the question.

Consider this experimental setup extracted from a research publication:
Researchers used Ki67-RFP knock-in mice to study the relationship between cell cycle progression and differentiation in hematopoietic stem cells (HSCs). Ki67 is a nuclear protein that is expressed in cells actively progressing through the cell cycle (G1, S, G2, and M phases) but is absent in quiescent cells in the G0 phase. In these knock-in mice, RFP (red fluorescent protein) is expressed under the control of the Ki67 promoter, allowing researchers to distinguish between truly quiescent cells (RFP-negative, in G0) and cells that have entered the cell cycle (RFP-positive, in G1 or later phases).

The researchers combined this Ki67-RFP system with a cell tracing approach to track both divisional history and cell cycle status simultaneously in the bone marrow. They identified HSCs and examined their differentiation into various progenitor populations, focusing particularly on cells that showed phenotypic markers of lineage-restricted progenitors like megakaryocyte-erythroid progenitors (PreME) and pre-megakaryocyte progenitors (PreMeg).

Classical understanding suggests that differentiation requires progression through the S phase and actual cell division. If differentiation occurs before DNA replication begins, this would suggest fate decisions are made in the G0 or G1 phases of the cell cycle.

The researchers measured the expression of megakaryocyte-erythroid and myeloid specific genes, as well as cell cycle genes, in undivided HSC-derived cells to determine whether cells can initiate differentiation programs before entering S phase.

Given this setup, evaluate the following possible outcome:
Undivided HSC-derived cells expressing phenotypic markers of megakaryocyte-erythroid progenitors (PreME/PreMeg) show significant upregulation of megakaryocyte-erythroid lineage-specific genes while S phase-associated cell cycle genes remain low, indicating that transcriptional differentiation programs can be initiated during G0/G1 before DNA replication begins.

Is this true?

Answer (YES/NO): YES